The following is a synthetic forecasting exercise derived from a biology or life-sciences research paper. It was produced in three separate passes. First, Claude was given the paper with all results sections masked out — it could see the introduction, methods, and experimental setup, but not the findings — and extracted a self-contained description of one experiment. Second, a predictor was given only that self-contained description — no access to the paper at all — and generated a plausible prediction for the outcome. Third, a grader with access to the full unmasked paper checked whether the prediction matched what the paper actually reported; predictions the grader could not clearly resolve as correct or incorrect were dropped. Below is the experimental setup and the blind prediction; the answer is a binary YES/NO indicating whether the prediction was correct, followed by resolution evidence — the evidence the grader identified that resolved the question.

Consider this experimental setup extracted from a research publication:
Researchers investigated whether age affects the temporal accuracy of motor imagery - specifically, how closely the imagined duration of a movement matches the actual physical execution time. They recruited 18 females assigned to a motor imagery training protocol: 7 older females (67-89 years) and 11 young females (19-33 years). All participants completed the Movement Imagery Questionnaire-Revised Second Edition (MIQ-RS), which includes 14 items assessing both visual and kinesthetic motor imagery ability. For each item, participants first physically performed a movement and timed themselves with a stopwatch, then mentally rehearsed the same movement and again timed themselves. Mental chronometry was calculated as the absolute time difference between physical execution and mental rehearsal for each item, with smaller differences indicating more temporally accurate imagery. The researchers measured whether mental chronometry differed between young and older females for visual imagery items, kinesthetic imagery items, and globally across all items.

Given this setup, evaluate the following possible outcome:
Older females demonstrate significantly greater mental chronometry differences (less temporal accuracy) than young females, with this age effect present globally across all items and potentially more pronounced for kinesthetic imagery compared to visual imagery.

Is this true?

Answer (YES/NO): NO